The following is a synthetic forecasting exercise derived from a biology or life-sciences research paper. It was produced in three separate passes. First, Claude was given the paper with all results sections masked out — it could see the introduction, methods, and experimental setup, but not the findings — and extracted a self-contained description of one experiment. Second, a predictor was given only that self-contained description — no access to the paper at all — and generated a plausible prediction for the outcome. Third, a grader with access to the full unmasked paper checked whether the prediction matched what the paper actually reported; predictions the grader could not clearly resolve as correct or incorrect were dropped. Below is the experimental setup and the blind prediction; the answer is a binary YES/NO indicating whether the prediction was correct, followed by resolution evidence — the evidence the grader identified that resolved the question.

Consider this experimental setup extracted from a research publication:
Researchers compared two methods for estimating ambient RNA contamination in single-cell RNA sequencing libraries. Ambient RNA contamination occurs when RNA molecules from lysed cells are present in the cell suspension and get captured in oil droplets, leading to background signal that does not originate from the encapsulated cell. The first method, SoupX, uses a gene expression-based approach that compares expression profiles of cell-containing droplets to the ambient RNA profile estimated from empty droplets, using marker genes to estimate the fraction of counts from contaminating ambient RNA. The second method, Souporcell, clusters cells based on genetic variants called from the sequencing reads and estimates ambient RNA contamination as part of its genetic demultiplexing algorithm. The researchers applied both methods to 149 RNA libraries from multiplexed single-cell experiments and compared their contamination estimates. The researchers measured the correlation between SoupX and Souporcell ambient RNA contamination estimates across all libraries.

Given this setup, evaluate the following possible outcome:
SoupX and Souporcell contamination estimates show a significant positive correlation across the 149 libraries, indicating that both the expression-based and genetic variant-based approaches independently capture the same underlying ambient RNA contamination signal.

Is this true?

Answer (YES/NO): YES